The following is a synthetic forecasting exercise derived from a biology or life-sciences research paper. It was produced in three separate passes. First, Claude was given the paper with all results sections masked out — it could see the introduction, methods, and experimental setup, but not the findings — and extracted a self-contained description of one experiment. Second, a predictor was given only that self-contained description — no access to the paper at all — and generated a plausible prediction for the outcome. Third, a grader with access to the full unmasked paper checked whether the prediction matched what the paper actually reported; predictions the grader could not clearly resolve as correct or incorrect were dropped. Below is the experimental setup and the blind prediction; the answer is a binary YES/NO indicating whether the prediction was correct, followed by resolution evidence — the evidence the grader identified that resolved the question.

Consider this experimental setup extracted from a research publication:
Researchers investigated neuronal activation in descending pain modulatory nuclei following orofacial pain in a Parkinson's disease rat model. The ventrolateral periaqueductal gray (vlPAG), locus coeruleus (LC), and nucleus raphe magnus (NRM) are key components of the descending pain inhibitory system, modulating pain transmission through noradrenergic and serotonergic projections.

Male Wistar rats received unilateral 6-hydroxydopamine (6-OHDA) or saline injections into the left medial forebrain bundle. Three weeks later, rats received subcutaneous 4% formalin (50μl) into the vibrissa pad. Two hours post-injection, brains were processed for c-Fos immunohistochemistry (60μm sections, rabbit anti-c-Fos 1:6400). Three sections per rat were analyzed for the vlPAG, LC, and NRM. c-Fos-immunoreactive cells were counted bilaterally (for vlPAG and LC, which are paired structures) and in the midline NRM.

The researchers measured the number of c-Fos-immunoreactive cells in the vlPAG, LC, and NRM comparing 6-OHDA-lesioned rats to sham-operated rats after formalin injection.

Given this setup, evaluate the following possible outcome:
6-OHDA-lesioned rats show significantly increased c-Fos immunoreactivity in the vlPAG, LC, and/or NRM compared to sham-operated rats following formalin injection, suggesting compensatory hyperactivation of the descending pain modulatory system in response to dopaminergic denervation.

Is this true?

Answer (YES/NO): NO